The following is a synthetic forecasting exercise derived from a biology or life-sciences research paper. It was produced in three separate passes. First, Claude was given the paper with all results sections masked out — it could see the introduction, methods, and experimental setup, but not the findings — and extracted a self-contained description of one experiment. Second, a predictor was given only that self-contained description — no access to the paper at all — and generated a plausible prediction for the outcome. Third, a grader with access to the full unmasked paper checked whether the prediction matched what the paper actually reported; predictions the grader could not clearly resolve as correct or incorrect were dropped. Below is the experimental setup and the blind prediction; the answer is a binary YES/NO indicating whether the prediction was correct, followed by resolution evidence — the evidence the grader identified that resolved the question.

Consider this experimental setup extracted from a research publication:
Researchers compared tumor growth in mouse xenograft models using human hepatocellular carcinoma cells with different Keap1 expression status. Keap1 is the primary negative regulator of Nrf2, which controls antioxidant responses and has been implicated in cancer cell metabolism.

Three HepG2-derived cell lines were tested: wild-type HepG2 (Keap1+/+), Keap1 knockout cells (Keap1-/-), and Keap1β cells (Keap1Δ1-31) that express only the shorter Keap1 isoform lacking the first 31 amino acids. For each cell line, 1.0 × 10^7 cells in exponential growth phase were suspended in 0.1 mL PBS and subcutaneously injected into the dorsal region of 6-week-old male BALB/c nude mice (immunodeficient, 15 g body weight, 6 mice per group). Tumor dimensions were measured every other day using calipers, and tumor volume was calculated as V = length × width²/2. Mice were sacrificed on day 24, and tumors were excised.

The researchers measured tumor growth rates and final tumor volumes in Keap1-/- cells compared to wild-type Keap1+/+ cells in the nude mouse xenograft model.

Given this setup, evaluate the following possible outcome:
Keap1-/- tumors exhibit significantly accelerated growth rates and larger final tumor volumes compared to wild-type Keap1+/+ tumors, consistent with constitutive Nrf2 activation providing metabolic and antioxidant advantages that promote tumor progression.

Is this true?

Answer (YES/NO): NO